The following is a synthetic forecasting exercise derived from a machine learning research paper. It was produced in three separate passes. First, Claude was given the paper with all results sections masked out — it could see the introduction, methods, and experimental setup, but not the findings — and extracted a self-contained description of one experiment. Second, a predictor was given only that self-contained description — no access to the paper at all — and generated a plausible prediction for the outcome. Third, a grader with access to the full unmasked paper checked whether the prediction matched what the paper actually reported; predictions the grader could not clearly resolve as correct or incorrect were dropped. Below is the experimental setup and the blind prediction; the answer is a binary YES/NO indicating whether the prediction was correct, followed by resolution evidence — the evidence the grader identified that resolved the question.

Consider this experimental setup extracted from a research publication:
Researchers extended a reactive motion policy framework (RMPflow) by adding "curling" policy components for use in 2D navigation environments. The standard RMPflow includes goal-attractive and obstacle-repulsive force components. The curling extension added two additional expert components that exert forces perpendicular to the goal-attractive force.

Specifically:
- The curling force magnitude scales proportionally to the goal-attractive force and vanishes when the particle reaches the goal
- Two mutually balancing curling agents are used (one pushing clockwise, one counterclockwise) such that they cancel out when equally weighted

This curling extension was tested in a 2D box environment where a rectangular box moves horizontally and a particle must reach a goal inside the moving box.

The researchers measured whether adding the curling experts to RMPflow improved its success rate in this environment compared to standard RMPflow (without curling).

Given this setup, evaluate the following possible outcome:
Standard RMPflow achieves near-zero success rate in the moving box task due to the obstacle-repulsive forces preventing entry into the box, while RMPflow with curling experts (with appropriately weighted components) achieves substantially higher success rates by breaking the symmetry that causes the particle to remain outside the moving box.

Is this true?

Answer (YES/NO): NO